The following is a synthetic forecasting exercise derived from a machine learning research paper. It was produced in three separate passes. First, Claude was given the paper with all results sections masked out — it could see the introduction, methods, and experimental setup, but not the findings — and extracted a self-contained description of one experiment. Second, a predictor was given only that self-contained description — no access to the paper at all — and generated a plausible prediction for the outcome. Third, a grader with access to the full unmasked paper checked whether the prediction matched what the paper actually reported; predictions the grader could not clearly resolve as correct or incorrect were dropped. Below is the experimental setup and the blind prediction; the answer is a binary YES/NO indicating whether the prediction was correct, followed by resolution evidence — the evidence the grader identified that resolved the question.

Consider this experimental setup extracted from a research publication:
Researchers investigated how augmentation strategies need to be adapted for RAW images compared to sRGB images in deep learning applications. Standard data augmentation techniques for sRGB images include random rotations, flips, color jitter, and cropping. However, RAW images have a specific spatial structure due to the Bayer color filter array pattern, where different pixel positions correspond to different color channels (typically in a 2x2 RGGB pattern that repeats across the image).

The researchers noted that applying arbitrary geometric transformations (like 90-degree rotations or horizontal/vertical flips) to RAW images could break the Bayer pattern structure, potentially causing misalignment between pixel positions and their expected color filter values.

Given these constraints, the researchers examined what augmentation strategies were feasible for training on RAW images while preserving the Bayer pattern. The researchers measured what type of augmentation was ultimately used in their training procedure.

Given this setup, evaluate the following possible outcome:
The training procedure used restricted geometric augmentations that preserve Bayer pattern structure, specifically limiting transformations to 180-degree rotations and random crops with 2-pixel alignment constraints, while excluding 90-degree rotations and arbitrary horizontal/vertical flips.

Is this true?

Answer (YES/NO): NO